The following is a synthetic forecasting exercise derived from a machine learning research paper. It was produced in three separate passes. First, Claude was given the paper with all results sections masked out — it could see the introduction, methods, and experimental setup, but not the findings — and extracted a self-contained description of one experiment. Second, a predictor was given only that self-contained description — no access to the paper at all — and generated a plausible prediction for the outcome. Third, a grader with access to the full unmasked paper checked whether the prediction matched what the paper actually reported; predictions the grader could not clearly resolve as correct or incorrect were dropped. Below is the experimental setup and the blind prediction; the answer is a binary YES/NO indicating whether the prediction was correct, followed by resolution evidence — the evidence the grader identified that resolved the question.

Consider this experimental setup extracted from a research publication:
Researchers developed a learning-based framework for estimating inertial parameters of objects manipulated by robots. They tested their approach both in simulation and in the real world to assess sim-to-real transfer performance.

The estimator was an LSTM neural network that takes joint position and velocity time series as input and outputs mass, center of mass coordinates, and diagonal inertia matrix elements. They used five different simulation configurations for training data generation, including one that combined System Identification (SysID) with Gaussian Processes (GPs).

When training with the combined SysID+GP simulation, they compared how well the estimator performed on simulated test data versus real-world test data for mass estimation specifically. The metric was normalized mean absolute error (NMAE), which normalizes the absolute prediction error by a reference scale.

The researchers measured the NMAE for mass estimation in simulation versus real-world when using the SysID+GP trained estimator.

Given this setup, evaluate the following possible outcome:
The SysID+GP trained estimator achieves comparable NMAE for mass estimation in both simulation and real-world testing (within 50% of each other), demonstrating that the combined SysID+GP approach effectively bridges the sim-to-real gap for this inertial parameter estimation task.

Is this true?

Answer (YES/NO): NO